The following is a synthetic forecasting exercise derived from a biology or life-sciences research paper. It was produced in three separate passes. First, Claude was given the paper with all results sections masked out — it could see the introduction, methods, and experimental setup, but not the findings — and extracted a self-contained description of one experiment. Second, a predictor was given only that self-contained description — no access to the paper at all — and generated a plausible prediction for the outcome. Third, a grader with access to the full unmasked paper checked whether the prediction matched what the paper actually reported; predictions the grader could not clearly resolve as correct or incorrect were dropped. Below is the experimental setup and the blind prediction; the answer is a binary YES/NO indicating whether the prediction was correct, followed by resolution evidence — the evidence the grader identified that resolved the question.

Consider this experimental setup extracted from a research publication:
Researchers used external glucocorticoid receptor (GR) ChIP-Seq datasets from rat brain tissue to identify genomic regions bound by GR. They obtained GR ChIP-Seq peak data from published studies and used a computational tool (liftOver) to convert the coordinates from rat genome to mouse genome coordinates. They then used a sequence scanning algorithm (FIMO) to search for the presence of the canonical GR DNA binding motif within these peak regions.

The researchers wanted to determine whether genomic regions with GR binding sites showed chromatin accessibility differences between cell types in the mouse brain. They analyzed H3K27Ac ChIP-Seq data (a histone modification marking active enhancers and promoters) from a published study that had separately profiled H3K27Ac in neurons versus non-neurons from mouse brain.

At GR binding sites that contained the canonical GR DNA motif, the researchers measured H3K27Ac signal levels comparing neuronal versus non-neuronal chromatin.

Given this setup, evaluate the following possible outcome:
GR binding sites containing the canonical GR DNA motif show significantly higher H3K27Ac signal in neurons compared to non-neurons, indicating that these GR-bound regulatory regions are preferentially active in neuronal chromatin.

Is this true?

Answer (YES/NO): NO